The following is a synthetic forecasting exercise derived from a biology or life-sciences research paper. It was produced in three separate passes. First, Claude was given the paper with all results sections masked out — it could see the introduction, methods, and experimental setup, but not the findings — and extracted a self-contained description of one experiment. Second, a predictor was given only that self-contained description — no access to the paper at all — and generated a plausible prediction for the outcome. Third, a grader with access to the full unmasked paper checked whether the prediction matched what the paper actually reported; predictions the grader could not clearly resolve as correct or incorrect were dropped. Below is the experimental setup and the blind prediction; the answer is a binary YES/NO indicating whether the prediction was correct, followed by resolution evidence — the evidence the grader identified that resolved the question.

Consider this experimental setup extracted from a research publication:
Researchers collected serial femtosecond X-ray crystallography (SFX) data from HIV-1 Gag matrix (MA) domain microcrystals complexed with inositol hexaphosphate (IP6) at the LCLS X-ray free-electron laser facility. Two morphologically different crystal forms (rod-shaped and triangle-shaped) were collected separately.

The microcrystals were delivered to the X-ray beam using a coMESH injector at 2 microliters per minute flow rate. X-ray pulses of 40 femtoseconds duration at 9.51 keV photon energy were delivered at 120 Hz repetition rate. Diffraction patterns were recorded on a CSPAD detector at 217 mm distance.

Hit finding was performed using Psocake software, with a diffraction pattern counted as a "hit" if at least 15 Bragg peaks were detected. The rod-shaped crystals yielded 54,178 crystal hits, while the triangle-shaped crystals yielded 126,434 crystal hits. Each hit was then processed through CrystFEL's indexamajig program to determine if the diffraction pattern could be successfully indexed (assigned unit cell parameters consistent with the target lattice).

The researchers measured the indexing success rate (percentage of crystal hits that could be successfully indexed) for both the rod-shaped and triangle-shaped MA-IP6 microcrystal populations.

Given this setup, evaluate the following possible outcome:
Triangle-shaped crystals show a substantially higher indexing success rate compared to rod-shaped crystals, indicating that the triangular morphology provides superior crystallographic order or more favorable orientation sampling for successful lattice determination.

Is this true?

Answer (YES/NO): NO